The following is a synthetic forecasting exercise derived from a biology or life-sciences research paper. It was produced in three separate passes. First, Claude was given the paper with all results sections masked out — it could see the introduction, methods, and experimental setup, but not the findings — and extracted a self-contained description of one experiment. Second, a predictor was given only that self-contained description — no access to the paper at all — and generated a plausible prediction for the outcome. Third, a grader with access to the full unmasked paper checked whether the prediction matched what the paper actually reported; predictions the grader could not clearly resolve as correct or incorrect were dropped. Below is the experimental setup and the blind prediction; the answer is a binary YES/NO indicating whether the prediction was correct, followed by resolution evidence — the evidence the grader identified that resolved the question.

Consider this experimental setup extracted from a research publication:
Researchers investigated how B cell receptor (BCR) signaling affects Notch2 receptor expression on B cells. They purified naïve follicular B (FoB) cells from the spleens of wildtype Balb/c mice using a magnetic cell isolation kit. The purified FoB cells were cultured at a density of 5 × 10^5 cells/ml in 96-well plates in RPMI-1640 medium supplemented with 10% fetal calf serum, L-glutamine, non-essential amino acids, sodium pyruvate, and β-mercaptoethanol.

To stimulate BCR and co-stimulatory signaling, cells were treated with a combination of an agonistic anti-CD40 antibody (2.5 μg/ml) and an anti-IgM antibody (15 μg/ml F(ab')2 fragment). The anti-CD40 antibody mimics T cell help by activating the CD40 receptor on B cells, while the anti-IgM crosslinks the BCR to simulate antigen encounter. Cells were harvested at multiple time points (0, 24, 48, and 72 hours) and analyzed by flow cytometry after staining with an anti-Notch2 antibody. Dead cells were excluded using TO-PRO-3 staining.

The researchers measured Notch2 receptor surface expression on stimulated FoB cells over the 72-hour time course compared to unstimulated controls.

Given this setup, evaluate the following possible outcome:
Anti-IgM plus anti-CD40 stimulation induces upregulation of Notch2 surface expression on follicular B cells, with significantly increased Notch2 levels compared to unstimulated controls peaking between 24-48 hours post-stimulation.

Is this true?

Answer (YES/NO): YES